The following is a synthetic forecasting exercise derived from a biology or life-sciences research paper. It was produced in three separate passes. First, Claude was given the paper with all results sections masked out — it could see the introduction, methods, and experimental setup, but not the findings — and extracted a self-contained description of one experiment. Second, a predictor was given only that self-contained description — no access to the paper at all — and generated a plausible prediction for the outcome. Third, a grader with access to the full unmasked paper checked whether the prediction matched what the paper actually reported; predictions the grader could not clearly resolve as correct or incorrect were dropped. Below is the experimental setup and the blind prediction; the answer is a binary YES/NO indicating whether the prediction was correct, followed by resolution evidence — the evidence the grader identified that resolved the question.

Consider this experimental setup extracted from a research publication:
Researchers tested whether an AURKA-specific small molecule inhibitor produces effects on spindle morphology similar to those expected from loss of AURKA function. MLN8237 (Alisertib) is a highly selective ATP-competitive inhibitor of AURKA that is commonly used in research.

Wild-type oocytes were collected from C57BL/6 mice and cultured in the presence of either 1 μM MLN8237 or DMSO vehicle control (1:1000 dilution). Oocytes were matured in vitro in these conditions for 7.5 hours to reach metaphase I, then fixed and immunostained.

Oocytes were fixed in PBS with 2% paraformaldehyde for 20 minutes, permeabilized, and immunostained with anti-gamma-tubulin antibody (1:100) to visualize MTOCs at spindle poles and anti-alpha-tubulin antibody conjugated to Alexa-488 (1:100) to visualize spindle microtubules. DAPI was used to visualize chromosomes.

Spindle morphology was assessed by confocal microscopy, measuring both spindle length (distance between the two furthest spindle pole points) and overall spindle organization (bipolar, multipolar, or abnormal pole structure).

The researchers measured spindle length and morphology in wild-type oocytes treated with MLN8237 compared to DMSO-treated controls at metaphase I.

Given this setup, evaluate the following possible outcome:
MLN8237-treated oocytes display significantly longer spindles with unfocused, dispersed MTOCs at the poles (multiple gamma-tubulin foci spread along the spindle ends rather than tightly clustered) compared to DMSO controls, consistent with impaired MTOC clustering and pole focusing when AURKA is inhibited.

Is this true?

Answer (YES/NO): NO